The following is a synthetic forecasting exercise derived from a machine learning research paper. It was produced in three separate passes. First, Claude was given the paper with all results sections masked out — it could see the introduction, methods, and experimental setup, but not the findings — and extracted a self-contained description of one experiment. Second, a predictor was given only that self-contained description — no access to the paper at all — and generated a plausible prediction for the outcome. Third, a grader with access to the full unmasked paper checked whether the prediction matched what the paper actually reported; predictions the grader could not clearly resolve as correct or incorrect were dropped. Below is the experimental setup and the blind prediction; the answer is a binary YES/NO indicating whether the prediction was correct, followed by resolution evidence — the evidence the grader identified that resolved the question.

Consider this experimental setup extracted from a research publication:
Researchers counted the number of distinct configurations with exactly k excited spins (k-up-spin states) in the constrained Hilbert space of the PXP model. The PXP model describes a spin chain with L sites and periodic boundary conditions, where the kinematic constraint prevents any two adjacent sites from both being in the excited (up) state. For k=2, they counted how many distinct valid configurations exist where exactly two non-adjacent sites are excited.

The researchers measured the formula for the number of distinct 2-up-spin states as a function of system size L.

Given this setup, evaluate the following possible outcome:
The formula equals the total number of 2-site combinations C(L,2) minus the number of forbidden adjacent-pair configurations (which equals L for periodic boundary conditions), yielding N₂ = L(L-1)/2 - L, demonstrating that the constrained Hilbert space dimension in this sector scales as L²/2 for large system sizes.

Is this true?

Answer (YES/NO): YES